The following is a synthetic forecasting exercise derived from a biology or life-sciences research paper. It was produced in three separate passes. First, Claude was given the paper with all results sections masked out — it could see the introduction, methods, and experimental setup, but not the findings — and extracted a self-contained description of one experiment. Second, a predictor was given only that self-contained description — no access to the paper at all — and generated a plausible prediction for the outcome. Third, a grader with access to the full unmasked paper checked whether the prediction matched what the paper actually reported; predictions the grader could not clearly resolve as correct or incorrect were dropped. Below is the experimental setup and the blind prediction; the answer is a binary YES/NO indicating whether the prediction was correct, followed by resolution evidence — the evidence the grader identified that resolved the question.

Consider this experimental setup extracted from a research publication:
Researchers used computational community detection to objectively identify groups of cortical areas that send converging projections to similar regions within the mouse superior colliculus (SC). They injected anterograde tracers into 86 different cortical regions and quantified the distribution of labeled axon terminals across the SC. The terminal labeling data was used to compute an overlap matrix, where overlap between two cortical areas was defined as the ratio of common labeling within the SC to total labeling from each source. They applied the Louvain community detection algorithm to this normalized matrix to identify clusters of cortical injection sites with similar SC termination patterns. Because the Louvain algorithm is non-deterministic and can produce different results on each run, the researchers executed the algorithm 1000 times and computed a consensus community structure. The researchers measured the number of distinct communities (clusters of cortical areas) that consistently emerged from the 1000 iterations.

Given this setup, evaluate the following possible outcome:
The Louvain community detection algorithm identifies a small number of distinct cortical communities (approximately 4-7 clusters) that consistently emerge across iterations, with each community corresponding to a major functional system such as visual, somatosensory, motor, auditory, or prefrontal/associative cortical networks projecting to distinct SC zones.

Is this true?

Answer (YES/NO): YES